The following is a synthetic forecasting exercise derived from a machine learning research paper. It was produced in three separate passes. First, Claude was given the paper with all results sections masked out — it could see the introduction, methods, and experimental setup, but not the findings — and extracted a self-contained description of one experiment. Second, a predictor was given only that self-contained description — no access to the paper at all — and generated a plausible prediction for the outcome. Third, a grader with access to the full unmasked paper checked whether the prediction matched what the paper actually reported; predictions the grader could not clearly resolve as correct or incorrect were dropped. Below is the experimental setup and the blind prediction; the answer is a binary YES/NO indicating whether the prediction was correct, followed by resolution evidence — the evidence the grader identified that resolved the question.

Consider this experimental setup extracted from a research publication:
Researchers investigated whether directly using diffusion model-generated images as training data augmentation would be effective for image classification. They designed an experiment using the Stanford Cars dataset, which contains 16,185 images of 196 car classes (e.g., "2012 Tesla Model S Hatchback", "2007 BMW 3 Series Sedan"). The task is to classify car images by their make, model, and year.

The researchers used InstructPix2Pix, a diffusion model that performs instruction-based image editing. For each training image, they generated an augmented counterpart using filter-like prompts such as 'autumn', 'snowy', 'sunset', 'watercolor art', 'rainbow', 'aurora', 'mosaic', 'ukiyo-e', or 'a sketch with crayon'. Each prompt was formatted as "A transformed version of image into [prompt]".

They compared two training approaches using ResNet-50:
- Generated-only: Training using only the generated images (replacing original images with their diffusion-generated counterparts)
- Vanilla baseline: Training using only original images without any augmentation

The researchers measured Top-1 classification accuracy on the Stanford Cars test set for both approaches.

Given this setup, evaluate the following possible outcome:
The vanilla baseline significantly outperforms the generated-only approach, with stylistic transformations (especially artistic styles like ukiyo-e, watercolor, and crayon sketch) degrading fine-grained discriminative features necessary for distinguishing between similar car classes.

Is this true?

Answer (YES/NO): NO